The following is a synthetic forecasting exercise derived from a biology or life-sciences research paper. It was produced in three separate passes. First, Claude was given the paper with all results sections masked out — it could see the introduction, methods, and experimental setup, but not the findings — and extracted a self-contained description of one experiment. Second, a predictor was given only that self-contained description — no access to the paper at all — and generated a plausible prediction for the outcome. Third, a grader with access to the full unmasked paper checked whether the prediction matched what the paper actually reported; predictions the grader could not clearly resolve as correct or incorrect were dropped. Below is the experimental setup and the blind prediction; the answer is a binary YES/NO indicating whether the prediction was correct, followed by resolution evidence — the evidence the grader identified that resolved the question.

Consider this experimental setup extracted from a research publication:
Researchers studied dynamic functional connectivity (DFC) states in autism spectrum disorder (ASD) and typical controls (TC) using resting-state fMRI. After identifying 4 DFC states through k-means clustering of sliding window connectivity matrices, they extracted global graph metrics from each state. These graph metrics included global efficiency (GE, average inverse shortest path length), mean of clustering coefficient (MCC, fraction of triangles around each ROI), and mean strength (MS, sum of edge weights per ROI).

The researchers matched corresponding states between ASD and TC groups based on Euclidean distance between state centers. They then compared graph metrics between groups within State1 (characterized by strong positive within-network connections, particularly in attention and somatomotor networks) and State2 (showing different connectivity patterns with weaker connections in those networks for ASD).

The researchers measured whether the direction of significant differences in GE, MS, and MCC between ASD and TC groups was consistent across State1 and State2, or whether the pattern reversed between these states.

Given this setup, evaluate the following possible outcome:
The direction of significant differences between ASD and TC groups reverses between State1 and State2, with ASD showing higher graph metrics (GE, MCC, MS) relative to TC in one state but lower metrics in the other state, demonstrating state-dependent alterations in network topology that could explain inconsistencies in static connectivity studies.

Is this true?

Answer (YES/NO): NO